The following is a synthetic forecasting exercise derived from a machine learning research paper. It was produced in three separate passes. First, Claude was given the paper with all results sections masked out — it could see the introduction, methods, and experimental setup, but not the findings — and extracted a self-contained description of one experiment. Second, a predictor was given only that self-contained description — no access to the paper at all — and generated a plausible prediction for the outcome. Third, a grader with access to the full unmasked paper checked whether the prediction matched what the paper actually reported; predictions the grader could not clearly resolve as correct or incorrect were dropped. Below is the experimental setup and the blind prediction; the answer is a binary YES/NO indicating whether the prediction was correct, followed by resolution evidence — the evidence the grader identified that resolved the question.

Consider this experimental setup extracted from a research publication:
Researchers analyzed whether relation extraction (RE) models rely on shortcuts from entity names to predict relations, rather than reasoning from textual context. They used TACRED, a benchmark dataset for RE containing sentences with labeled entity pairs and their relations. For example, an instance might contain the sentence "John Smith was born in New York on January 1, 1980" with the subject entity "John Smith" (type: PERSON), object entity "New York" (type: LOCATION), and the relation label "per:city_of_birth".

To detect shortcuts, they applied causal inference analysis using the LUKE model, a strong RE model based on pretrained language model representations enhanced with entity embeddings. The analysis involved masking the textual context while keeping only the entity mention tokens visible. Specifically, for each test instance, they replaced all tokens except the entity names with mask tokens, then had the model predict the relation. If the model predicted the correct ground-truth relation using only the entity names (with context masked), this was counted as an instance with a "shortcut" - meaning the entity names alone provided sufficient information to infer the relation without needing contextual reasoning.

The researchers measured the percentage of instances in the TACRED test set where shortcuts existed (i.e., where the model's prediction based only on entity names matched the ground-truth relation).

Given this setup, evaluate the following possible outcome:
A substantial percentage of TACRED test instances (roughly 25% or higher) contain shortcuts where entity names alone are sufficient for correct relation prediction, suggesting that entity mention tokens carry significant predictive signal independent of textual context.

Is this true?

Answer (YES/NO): YES